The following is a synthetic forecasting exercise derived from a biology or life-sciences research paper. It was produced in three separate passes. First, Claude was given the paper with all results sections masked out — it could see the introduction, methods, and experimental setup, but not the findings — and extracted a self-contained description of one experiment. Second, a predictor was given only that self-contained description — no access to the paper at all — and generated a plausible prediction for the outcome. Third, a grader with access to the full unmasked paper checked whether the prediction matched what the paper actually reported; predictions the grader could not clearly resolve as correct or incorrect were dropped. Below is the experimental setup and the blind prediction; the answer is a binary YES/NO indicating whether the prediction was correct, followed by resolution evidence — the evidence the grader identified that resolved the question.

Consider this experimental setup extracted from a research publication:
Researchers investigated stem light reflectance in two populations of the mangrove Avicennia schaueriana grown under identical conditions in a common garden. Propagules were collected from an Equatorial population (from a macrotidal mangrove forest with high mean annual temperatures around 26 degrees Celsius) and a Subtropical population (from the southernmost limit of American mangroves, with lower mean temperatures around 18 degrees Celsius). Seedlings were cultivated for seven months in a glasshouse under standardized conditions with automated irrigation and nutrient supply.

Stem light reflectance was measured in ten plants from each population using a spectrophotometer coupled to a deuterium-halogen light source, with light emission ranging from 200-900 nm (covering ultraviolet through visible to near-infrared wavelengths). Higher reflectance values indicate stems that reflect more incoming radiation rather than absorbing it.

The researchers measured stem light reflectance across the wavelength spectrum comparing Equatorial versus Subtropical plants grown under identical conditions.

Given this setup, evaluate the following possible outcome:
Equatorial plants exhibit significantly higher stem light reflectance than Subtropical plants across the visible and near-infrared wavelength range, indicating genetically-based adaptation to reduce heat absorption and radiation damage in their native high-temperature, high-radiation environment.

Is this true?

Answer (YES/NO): NO